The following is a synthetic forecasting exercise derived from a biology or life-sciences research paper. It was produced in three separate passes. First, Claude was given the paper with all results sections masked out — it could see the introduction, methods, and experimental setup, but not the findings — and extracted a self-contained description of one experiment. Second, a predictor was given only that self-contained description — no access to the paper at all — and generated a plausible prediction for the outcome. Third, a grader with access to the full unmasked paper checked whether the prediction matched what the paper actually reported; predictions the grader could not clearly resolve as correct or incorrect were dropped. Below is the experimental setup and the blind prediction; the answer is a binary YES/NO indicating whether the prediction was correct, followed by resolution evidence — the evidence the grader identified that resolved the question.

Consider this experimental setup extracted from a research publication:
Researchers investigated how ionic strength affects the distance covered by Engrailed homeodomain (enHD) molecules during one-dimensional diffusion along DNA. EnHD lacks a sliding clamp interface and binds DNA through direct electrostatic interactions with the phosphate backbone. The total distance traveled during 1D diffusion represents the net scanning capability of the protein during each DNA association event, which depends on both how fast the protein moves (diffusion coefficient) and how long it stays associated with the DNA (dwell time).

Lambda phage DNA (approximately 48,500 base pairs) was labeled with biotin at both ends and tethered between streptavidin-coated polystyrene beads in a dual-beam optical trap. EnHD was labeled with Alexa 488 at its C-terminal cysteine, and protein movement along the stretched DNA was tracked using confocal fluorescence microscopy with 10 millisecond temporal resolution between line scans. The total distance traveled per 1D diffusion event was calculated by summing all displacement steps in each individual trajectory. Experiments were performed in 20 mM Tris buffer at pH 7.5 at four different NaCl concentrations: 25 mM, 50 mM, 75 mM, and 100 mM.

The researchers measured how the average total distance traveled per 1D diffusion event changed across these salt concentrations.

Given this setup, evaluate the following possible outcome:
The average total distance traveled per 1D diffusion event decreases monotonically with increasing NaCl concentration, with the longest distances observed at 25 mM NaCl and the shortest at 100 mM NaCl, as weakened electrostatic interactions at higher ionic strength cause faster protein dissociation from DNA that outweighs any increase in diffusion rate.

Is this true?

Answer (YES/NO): YES